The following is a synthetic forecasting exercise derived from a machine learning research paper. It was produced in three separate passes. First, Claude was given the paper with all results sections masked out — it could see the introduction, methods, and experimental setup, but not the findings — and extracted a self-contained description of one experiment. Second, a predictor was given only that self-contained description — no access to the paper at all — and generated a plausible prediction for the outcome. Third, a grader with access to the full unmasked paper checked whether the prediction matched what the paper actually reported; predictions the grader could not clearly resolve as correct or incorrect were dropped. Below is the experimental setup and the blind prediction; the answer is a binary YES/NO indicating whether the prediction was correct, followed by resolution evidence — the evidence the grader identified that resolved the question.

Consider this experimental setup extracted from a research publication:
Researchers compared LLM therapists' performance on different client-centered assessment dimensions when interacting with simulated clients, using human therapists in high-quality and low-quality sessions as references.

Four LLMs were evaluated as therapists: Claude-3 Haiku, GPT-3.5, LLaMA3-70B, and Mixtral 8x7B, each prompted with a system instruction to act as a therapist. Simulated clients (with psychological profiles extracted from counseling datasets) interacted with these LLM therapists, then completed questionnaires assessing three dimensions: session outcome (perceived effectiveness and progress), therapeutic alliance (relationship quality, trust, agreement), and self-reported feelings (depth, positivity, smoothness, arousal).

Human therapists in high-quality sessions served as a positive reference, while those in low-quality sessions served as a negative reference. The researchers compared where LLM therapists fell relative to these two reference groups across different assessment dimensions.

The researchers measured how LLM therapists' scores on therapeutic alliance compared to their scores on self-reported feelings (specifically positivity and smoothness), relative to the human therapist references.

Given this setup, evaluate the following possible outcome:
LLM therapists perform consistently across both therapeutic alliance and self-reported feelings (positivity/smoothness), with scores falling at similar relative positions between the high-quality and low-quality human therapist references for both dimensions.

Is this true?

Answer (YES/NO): NO